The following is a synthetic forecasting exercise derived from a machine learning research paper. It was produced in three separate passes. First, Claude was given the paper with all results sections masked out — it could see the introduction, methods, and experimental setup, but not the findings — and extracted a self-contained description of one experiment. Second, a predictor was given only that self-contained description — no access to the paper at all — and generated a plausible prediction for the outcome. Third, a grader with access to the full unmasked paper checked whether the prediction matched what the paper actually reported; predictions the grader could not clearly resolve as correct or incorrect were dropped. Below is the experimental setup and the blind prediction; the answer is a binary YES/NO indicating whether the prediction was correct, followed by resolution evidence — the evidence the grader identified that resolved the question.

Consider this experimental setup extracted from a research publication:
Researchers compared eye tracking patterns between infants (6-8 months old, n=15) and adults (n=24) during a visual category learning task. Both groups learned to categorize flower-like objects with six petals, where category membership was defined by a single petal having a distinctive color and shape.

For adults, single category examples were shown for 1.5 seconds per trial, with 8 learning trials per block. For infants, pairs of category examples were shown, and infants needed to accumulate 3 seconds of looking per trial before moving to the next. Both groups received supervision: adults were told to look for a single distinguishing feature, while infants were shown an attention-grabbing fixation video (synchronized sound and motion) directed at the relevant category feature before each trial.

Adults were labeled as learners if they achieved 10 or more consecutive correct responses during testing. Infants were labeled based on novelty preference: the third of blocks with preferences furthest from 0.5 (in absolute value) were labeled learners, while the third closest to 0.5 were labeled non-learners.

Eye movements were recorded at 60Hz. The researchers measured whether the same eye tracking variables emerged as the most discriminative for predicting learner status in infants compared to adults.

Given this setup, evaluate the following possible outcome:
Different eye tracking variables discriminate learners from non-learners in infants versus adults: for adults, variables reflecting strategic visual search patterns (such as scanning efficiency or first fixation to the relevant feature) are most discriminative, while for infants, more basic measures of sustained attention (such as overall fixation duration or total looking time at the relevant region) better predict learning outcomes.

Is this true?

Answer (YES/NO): NO